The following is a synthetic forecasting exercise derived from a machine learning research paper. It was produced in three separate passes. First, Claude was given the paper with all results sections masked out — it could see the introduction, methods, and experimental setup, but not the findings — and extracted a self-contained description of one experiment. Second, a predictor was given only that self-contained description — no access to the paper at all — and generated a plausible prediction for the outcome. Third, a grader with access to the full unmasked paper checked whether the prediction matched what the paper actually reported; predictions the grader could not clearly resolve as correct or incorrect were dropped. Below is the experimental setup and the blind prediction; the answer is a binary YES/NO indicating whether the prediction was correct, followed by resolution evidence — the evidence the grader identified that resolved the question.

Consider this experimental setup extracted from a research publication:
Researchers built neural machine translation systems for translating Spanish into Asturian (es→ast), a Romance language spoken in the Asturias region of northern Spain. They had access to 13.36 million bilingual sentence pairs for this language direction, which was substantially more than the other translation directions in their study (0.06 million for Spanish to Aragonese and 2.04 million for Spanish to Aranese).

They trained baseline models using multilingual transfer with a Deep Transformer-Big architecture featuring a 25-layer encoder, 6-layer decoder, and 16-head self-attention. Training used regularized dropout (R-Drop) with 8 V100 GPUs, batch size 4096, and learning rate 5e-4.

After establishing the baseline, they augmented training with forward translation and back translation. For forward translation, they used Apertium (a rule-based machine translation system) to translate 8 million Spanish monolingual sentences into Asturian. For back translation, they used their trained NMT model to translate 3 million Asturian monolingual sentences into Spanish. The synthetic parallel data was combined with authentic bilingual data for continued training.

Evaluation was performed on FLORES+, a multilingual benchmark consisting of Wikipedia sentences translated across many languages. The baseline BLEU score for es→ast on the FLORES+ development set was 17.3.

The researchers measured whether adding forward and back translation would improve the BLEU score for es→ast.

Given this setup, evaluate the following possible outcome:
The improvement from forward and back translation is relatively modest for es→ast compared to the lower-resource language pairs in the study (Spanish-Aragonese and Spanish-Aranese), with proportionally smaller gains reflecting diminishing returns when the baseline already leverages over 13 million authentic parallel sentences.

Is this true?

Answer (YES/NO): NO